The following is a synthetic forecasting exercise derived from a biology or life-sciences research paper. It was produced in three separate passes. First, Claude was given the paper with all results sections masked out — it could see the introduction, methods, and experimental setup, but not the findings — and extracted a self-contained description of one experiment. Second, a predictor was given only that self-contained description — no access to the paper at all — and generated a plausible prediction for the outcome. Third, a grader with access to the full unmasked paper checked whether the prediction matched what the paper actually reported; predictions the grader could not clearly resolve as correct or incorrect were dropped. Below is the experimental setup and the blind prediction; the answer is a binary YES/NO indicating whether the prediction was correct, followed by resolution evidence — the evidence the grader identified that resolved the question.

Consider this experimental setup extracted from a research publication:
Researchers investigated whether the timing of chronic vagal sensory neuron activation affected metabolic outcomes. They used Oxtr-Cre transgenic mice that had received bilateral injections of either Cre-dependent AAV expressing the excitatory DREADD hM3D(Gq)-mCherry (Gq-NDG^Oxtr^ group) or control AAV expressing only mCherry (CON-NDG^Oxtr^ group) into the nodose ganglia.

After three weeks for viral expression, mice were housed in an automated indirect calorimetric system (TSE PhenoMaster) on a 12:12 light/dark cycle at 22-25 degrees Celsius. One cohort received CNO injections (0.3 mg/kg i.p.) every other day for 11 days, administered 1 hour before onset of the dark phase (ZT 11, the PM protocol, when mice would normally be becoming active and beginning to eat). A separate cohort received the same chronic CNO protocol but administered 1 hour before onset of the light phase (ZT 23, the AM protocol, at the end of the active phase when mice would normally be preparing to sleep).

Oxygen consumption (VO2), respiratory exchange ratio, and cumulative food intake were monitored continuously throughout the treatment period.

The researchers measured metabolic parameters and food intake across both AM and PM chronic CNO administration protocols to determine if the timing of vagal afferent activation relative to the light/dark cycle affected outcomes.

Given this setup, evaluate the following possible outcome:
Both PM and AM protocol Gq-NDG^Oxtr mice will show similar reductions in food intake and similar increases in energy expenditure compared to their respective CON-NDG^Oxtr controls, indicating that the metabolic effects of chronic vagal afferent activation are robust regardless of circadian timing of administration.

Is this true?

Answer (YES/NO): NO